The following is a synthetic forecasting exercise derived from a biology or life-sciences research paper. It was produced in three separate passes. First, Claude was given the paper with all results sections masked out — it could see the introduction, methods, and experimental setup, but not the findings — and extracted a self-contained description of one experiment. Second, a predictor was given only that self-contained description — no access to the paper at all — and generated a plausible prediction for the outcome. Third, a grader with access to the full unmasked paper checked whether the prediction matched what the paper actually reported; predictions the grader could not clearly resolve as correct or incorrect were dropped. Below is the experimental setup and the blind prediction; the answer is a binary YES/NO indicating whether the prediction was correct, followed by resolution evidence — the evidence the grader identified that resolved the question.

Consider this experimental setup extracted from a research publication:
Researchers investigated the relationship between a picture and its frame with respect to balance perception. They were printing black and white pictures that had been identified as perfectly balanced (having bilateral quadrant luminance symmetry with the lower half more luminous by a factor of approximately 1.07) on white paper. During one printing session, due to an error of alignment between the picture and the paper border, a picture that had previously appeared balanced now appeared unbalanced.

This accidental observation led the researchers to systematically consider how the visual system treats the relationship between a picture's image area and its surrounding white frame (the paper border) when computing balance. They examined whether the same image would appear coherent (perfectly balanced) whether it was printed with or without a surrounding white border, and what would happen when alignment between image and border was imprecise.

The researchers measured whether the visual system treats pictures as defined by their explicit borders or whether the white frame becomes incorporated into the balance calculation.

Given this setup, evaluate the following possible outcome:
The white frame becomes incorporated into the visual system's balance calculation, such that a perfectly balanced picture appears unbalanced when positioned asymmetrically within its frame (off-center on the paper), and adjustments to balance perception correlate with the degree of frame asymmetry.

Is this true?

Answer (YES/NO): YES